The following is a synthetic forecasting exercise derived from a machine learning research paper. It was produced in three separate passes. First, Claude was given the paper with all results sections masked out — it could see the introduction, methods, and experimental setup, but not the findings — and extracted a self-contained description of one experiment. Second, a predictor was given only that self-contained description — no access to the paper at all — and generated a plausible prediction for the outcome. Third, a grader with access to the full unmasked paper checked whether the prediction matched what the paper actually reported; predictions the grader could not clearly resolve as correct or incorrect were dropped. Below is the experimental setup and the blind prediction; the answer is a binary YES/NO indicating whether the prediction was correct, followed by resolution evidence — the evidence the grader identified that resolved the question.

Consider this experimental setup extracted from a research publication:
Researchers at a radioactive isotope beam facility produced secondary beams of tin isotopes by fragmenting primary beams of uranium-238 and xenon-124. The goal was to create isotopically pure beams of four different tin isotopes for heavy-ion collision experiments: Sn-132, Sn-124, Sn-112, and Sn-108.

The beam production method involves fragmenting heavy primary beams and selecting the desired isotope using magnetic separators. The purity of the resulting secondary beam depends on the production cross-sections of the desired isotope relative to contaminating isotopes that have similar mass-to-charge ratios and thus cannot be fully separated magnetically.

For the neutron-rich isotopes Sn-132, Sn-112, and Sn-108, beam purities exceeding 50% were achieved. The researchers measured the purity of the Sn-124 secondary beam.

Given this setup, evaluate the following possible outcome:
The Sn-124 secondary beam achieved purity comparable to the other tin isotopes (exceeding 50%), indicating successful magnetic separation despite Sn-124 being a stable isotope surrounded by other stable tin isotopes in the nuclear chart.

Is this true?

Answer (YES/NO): NO